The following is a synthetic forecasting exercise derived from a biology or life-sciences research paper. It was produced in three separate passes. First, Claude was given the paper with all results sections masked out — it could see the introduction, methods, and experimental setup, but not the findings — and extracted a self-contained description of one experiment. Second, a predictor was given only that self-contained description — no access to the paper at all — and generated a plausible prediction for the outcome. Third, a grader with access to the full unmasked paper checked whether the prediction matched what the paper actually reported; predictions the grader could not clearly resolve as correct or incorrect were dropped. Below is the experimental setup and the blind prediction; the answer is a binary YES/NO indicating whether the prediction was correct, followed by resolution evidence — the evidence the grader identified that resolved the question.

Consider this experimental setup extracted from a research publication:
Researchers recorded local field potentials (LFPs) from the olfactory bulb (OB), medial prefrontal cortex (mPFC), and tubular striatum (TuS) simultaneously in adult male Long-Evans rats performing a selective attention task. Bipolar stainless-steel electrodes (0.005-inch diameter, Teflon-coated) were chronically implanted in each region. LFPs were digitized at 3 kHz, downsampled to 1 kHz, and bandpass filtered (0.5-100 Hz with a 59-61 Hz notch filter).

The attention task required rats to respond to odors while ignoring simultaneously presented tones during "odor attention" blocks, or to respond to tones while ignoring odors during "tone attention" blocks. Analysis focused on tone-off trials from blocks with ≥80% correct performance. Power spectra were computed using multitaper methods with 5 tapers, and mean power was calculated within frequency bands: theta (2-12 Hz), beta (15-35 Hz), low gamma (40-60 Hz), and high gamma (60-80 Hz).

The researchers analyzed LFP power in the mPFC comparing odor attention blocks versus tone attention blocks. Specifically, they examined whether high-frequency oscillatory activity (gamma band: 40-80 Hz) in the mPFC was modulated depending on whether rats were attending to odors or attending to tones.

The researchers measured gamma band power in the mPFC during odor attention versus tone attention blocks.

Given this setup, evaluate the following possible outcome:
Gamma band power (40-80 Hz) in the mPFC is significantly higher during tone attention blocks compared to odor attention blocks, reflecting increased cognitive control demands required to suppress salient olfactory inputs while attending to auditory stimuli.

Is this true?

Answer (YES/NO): NO